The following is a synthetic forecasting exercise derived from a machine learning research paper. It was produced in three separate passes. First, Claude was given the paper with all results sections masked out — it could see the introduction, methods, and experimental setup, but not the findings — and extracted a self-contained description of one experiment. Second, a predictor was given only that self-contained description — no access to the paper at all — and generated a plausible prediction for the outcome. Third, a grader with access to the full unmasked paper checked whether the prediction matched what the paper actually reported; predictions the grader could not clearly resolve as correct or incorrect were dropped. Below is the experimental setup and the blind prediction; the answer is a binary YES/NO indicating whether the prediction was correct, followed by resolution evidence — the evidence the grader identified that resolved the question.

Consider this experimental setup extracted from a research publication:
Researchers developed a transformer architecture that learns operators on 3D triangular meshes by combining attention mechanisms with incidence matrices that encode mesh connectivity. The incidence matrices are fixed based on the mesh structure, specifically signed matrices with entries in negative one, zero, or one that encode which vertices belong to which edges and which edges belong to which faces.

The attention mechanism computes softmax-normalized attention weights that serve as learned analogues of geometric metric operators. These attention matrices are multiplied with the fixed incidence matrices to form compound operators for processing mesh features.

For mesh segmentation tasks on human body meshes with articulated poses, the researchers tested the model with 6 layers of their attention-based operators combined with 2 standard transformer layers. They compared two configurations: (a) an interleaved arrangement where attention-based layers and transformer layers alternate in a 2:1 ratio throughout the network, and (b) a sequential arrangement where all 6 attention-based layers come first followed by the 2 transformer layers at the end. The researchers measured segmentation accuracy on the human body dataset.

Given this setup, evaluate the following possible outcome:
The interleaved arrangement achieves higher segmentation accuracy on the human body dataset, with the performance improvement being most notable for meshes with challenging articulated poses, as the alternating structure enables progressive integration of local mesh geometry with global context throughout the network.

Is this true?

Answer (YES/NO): NO